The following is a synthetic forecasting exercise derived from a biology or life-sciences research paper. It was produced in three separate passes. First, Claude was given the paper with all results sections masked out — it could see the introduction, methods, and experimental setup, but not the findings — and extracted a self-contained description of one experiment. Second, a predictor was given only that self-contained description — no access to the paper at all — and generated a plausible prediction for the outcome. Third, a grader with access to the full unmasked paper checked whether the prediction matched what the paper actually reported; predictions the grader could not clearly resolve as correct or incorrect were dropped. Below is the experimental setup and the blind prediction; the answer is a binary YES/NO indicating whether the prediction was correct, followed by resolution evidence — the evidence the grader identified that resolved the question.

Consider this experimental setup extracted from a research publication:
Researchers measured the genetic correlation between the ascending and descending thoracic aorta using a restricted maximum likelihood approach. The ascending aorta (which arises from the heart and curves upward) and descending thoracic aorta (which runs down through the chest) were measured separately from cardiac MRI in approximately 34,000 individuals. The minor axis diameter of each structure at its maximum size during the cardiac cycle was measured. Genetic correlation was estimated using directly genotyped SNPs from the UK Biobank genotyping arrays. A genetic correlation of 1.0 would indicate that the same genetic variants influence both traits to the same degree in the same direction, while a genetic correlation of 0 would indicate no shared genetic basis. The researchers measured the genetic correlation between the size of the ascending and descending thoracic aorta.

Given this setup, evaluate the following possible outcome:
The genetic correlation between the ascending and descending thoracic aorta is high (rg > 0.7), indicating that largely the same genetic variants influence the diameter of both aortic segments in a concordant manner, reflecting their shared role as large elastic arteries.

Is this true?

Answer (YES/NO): NO